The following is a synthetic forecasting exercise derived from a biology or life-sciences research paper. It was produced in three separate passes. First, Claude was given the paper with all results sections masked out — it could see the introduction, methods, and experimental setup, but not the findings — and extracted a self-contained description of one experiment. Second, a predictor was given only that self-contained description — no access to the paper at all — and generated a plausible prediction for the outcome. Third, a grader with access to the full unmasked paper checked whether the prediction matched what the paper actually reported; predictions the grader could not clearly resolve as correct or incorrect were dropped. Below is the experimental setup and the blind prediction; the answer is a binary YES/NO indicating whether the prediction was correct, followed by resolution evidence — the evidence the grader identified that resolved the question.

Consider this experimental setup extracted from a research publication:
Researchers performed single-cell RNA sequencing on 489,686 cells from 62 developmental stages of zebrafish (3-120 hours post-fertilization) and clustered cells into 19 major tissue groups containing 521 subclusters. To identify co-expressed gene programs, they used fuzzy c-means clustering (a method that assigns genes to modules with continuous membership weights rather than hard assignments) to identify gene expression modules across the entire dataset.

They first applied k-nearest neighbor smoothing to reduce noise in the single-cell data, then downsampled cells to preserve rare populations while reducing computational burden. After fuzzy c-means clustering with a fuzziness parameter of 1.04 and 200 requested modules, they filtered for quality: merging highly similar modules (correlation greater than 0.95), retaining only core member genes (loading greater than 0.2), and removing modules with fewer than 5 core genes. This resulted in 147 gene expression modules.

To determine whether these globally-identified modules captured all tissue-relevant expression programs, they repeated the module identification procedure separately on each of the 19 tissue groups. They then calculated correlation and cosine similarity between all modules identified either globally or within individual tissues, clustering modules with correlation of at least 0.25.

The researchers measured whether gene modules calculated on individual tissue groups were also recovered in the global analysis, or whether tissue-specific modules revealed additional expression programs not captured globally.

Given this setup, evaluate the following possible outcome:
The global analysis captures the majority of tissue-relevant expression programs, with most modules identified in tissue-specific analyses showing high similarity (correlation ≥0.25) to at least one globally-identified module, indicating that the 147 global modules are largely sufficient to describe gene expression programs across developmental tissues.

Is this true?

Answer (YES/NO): NO